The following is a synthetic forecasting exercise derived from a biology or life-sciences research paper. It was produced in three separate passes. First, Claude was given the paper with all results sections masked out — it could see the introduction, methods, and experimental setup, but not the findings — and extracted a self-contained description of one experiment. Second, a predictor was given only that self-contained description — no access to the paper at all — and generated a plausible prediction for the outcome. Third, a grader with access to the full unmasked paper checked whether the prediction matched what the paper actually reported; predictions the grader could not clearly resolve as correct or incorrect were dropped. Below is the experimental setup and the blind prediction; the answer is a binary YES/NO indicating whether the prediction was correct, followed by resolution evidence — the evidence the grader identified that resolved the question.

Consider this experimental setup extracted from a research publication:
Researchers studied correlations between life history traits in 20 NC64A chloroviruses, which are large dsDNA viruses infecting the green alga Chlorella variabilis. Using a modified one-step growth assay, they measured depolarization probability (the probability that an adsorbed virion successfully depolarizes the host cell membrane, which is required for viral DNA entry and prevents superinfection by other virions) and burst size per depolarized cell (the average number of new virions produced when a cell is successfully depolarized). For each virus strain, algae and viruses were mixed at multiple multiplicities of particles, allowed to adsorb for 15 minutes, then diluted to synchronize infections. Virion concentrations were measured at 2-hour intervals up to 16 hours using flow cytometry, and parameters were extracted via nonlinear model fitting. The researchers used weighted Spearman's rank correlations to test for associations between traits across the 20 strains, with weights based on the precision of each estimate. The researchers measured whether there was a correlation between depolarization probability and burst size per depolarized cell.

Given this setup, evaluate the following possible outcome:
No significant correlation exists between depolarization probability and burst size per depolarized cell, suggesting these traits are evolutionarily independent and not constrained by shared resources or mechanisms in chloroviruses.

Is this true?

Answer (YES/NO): NO